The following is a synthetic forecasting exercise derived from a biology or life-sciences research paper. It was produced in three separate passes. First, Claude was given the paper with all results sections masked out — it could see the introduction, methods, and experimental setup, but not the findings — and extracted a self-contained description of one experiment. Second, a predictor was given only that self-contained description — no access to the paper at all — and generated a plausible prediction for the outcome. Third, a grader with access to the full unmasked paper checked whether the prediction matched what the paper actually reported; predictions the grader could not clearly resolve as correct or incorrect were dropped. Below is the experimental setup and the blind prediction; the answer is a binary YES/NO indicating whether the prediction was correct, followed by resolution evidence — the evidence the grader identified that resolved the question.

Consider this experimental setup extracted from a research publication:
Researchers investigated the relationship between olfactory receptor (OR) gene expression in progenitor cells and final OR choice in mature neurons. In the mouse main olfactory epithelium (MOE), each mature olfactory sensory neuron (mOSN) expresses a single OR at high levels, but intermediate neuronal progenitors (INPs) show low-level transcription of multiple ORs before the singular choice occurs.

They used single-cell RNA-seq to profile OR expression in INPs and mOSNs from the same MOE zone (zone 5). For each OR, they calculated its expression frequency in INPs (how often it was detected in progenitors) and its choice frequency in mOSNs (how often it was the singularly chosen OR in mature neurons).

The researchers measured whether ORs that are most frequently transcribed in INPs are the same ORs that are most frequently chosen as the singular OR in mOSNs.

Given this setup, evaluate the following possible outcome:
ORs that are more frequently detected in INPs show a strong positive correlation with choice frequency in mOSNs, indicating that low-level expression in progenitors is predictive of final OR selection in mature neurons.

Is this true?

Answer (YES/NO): NO